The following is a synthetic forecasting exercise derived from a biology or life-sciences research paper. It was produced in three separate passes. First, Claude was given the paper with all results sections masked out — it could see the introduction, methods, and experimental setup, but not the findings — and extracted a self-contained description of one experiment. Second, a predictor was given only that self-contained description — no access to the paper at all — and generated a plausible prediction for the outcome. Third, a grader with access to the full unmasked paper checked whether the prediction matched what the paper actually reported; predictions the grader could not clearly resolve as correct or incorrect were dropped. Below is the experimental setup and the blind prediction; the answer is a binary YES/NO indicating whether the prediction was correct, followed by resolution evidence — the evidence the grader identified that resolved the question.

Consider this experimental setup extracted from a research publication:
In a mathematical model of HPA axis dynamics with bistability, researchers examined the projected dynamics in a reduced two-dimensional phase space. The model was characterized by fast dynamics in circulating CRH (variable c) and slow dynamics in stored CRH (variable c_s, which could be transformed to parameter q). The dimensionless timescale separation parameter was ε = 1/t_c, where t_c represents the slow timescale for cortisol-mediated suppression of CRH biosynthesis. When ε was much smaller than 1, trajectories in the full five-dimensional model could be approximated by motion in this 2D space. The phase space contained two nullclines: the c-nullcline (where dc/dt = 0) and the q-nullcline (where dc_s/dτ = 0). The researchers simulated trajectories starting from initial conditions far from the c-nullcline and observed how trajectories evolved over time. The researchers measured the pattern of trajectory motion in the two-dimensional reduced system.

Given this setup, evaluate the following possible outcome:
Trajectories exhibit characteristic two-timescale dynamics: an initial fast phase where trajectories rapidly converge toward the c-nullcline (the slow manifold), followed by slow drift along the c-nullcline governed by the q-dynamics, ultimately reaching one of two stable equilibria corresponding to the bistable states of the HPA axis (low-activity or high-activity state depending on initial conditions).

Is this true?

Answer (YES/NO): YES